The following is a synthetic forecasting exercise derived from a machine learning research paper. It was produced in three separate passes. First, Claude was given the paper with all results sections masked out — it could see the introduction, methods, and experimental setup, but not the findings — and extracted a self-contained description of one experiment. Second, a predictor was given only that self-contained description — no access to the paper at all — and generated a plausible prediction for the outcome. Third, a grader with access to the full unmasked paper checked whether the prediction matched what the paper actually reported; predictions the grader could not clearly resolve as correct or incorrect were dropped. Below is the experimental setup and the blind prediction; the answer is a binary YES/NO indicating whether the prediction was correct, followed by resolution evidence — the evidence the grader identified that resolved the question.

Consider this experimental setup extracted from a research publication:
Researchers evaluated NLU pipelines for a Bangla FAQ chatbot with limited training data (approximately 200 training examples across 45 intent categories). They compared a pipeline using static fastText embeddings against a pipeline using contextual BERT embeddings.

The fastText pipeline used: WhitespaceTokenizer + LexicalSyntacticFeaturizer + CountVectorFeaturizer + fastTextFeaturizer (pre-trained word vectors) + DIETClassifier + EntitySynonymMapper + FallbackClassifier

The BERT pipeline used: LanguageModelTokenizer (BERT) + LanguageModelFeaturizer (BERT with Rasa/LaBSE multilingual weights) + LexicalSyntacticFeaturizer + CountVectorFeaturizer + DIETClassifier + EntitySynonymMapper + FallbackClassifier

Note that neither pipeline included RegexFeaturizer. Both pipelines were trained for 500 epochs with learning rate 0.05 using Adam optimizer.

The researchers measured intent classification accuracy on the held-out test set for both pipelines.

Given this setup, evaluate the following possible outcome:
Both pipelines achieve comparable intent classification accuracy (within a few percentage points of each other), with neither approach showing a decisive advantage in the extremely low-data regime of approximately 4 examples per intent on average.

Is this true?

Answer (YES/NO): YES